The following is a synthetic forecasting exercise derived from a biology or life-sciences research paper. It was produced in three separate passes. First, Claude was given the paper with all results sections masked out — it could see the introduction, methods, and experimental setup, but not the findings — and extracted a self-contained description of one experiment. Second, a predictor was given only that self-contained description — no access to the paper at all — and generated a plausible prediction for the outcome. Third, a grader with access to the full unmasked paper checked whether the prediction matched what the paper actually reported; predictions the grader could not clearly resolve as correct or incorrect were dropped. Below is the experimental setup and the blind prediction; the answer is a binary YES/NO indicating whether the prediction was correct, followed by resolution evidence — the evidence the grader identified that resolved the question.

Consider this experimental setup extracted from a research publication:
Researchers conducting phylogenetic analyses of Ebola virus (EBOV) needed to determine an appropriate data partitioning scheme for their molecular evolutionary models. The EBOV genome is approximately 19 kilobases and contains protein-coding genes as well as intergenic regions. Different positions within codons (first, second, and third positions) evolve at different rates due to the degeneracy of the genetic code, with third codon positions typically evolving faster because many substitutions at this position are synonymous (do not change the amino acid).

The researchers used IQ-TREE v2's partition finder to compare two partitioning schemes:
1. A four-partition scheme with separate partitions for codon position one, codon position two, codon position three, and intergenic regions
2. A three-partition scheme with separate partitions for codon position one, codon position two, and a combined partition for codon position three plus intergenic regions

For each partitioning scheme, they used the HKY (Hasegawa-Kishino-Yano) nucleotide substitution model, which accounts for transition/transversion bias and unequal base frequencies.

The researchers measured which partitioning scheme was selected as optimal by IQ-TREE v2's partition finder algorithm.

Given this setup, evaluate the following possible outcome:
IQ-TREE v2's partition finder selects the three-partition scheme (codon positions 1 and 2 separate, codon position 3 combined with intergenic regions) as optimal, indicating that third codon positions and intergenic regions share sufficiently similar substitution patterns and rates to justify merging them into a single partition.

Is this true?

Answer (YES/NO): YES